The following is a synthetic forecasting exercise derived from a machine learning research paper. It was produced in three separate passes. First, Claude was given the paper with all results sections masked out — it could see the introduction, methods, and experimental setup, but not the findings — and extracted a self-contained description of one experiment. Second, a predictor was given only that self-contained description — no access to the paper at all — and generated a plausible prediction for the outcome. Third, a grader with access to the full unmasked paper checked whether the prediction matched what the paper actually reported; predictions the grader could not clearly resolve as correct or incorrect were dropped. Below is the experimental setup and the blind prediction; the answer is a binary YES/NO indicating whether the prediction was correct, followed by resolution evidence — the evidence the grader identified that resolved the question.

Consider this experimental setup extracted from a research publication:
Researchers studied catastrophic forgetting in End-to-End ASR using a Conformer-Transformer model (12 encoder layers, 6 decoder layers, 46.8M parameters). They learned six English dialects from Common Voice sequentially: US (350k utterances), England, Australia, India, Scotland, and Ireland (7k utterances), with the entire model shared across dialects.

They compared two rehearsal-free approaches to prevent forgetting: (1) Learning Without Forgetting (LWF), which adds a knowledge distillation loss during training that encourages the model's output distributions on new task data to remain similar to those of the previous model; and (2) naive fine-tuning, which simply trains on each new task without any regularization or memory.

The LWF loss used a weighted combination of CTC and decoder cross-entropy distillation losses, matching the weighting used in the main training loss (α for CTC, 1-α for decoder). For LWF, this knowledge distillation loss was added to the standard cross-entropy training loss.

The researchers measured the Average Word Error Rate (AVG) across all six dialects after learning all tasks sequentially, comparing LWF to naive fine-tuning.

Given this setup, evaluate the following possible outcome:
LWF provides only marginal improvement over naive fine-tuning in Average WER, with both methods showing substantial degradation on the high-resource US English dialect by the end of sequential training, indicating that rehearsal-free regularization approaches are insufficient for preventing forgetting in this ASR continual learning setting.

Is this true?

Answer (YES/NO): YES